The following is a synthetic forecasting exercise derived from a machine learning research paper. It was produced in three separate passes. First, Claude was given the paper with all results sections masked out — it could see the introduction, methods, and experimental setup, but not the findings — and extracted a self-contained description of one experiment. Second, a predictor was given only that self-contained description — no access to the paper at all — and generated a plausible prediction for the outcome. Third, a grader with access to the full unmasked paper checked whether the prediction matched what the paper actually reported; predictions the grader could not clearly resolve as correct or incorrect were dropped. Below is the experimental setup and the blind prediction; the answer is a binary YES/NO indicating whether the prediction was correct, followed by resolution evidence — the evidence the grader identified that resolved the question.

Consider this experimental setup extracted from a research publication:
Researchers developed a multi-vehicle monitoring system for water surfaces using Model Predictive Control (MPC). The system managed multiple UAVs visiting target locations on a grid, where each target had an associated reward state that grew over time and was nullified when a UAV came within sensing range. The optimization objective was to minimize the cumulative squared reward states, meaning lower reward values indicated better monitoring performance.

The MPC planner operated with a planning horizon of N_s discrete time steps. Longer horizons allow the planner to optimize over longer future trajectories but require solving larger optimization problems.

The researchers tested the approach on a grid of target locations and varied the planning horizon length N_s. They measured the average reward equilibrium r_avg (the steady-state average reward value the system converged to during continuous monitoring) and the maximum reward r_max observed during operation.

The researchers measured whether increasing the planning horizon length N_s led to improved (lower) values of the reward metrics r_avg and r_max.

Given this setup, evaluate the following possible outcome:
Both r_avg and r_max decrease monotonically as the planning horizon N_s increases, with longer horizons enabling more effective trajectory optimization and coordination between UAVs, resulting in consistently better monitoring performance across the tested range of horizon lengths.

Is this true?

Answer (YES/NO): NO